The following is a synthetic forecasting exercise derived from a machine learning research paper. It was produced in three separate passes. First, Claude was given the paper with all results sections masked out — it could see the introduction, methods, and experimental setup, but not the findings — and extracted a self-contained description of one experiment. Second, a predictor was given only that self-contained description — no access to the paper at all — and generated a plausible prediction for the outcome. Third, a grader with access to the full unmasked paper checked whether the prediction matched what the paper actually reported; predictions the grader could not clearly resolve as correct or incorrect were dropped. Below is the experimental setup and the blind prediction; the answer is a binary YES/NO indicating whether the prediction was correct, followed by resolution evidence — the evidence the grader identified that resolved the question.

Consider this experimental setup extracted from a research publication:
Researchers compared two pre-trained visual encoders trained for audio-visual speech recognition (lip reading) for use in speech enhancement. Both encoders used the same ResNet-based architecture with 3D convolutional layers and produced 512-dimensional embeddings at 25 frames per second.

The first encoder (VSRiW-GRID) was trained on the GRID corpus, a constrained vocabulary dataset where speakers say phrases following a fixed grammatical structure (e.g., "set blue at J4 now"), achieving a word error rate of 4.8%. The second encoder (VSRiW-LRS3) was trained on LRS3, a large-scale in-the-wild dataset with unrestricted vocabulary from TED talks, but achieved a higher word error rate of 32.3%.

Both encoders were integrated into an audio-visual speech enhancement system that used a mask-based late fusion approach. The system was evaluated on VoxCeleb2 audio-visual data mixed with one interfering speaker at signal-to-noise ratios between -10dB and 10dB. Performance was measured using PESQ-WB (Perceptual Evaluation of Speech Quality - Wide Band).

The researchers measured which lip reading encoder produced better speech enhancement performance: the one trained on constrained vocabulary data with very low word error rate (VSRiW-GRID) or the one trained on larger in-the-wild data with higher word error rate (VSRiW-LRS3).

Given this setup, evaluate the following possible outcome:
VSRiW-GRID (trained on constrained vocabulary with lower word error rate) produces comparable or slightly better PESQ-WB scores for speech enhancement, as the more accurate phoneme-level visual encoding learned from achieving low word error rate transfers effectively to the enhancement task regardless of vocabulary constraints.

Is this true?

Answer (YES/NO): YES